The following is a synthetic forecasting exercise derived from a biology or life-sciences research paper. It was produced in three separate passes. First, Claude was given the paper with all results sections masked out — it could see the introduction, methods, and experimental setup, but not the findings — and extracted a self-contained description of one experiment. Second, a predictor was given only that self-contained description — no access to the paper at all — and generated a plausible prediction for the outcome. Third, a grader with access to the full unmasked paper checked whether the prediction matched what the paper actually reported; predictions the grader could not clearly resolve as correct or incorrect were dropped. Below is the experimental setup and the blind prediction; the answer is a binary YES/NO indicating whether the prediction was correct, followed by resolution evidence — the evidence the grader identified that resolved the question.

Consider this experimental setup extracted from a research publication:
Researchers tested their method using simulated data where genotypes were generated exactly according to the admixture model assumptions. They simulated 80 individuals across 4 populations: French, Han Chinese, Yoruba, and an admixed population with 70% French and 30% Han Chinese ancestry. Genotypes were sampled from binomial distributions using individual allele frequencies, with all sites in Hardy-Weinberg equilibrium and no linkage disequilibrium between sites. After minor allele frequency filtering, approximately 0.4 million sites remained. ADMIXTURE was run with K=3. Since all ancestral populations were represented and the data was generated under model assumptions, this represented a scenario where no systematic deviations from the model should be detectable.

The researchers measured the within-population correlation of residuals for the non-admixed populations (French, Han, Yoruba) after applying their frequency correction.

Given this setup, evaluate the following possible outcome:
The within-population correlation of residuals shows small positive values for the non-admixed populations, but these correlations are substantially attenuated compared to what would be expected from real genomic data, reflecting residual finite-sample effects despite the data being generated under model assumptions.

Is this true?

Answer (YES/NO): NO